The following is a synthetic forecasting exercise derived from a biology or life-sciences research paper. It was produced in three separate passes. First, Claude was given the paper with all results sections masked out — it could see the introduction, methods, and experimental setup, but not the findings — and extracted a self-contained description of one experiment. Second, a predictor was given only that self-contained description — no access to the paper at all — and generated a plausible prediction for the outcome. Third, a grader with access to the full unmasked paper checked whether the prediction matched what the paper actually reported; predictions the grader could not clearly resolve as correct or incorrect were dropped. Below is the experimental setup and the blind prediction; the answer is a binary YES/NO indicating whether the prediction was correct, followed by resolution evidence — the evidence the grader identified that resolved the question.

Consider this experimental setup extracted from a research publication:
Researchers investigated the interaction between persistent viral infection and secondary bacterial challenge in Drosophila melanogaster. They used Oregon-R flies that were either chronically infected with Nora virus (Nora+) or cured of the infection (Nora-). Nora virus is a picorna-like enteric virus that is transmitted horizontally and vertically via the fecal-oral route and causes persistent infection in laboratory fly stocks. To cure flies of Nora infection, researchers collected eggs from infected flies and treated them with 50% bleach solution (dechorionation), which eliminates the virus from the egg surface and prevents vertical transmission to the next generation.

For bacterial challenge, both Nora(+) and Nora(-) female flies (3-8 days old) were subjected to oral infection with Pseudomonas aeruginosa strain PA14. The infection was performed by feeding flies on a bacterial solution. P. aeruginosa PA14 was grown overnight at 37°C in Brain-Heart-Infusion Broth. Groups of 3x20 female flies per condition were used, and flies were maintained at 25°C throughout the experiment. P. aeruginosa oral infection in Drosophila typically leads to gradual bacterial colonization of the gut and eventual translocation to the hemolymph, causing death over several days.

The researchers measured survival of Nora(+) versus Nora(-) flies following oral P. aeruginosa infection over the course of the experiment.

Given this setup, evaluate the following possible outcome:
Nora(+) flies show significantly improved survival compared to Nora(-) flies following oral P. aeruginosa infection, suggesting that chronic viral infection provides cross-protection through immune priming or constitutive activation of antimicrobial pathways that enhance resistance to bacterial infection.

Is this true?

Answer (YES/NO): NO